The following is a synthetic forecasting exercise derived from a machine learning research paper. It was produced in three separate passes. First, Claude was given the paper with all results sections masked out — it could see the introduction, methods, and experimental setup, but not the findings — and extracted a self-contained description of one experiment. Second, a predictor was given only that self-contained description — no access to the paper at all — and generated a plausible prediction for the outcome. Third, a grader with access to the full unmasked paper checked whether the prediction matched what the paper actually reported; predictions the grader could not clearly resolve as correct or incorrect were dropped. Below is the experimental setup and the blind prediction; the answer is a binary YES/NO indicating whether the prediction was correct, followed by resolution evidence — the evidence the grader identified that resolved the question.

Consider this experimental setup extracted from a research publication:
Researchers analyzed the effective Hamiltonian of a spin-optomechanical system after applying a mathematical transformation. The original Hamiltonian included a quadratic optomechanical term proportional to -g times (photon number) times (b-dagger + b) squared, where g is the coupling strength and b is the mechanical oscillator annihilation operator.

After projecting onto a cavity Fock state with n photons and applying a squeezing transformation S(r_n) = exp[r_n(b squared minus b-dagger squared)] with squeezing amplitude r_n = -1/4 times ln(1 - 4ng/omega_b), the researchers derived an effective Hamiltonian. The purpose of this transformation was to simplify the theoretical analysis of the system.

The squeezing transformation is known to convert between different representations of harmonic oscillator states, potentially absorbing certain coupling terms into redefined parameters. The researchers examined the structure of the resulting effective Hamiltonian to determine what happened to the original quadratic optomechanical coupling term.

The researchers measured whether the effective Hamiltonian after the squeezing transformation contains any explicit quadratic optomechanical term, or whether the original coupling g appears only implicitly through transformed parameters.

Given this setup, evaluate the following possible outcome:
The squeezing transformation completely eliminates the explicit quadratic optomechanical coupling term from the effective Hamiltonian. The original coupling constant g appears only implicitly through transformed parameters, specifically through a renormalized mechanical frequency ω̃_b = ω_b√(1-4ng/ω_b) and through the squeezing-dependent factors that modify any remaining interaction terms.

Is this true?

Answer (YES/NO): YES